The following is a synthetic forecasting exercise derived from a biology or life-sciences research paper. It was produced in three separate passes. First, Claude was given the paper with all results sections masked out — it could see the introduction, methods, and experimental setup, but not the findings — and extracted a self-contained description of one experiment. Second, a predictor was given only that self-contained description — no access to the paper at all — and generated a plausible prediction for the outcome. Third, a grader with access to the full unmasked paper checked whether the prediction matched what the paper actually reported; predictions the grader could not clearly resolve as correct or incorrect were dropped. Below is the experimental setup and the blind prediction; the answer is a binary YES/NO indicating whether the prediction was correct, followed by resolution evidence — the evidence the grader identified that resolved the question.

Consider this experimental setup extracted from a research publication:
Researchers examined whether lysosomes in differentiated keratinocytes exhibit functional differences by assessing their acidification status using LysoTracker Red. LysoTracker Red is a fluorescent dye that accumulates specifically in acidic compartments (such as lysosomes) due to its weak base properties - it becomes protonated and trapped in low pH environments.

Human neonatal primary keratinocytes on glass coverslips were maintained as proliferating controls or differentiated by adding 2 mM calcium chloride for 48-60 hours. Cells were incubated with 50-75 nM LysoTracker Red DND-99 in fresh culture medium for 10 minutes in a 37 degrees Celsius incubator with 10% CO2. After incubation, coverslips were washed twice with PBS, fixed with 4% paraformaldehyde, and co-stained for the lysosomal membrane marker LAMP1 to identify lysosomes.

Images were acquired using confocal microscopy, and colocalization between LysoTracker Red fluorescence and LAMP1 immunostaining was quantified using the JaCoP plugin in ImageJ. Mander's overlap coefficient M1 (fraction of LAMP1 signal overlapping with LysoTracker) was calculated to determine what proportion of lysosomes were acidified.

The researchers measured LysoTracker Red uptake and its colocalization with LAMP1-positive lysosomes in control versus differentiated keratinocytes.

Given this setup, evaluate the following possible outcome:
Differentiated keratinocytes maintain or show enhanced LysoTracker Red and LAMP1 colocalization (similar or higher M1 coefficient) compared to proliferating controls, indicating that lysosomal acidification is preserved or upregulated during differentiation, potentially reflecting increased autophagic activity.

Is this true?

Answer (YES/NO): NO